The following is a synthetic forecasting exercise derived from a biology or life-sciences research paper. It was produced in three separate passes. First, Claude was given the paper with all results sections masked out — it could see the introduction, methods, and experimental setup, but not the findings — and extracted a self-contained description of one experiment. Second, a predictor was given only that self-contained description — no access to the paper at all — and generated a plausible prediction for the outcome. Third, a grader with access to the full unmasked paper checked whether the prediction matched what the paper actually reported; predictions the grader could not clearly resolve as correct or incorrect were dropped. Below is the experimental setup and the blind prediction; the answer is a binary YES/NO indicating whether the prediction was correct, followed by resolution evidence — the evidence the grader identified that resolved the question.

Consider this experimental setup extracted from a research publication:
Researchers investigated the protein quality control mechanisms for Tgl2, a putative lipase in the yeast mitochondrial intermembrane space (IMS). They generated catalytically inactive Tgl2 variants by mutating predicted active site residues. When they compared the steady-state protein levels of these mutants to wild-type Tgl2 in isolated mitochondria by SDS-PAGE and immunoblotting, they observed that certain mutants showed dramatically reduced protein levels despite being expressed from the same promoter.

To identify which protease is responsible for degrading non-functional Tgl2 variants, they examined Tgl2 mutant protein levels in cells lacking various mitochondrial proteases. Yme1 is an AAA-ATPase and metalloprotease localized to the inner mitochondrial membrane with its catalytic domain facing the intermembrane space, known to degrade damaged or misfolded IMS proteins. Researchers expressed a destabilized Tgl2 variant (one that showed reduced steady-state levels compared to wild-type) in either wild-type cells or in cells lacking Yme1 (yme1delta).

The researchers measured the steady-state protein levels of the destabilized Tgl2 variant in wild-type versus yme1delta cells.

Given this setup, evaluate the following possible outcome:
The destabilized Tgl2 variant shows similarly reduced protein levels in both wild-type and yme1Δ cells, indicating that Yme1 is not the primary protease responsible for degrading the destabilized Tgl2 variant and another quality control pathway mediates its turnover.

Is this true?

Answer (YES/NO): NO